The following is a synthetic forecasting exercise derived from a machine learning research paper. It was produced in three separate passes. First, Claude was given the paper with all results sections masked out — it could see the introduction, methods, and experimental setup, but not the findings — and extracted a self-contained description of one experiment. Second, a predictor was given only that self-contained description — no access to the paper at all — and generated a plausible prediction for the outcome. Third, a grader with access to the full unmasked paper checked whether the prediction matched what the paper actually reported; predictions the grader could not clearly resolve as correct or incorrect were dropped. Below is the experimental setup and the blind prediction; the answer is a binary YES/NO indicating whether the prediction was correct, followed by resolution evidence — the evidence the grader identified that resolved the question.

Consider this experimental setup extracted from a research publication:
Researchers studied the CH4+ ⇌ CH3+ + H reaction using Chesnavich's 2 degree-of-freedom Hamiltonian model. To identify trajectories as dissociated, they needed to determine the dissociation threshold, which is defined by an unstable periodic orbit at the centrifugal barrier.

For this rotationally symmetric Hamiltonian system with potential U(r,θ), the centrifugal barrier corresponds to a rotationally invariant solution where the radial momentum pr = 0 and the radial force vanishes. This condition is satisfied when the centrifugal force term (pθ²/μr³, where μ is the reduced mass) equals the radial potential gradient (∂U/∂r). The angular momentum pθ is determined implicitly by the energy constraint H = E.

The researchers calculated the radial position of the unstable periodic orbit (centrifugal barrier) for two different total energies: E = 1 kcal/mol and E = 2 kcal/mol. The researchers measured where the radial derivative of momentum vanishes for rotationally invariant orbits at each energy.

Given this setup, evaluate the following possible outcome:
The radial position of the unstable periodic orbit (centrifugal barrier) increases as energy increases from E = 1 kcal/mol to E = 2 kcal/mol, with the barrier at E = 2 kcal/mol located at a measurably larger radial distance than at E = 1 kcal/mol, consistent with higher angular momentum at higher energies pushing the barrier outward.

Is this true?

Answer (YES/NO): NO